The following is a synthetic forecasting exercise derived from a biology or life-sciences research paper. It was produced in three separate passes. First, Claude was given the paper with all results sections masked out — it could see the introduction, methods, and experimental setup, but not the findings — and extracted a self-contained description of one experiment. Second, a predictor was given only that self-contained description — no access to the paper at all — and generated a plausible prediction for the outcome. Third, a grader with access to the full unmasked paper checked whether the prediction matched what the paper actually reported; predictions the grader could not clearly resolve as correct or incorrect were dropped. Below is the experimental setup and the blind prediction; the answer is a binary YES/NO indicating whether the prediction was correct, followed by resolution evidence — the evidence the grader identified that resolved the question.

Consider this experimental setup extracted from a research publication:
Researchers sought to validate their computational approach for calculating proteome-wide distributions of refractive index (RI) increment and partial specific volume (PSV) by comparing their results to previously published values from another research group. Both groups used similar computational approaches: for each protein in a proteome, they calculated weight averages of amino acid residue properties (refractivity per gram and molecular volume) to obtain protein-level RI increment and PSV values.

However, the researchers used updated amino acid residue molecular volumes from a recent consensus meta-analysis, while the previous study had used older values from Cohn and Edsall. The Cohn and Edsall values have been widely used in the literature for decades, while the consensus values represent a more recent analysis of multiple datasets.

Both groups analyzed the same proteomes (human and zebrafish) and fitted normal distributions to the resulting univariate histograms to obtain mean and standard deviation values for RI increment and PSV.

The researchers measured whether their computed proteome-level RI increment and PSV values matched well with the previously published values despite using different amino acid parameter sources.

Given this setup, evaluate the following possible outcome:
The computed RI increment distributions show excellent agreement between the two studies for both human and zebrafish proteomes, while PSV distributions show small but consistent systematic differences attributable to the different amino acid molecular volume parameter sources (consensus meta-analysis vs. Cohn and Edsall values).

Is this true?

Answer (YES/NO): NO